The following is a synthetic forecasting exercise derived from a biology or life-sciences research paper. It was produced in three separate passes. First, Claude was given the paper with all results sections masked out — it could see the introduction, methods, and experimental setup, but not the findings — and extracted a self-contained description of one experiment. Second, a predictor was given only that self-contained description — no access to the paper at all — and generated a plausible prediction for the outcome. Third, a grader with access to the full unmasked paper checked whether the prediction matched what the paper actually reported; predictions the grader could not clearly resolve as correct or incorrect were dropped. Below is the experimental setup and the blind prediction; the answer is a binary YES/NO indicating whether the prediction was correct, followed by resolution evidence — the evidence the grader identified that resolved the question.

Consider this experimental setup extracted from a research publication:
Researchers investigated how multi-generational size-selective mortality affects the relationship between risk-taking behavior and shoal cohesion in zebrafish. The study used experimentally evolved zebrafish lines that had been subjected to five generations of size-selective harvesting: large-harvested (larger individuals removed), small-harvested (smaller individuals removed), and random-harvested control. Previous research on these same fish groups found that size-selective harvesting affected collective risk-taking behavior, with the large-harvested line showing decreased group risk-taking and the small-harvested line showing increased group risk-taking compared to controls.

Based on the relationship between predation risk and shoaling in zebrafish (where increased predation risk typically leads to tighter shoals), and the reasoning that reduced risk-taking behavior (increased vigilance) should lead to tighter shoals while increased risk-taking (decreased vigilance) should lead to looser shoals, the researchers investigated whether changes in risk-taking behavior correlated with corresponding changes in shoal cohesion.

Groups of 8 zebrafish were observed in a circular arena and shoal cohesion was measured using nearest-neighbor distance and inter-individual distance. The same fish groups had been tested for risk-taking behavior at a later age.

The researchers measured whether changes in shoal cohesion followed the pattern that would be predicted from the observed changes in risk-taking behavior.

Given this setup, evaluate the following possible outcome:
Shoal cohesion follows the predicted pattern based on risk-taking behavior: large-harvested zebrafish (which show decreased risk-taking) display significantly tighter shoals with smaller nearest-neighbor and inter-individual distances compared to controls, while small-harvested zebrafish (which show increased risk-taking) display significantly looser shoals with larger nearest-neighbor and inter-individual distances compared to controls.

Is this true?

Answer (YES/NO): NO